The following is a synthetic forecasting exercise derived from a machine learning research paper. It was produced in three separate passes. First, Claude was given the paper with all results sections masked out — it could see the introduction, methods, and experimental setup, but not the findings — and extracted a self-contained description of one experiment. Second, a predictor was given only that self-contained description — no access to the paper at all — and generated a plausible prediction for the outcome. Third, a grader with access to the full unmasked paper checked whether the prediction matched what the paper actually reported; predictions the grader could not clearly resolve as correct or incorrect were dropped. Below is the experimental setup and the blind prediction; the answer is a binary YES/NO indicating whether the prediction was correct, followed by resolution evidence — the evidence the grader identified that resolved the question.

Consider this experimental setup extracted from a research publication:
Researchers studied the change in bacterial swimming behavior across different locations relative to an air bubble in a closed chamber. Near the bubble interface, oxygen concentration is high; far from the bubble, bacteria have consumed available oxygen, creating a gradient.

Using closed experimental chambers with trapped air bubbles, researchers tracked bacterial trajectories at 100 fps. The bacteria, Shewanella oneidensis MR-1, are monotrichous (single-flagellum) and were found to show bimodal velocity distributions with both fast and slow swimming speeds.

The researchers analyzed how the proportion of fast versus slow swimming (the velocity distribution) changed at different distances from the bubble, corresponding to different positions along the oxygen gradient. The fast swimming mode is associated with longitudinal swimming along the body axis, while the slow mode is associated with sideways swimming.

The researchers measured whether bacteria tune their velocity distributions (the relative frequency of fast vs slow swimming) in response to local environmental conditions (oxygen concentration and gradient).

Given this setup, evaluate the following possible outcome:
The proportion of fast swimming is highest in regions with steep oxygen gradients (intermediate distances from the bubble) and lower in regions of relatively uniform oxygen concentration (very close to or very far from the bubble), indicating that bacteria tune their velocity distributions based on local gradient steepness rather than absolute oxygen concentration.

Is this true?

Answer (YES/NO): NO